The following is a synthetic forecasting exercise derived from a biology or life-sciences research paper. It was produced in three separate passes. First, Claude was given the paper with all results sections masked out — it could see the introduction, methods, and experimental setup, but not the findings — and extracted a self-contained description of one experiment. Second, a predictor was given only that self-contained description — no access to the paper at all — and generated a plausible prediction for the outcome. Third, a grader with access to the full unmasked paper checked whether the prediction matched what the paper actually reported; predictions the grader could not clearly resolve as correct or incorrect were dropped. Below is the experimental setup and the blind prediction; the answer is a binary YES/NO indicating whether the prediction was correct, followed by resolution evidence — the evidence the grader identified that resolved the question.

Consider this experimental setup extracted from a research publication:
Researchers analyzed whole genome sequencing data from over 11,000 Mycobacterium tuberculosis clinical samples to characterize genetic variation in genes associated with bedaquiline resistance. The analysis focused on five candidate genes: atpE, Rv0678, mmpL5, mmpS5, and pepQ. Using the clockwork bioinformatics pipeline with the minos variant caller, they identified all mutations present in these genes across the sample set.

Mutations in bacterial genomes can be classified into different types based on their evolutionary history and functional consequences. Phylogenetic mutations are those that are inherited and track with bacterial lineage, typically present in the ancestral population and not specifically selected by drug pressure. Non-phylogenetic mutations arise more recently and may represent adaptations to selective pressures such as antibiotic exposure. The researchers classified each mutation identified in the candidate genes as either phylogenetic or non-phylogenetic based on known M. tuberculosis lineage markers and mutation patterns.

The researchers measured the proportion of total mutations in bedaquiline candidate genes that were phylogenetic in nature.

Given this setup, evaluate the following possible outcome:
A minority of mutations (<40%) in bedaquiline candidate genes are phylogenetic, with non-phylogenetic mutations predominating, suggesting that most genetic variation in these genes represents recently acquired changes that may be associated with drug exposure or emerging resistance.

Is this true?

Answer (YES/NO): NO